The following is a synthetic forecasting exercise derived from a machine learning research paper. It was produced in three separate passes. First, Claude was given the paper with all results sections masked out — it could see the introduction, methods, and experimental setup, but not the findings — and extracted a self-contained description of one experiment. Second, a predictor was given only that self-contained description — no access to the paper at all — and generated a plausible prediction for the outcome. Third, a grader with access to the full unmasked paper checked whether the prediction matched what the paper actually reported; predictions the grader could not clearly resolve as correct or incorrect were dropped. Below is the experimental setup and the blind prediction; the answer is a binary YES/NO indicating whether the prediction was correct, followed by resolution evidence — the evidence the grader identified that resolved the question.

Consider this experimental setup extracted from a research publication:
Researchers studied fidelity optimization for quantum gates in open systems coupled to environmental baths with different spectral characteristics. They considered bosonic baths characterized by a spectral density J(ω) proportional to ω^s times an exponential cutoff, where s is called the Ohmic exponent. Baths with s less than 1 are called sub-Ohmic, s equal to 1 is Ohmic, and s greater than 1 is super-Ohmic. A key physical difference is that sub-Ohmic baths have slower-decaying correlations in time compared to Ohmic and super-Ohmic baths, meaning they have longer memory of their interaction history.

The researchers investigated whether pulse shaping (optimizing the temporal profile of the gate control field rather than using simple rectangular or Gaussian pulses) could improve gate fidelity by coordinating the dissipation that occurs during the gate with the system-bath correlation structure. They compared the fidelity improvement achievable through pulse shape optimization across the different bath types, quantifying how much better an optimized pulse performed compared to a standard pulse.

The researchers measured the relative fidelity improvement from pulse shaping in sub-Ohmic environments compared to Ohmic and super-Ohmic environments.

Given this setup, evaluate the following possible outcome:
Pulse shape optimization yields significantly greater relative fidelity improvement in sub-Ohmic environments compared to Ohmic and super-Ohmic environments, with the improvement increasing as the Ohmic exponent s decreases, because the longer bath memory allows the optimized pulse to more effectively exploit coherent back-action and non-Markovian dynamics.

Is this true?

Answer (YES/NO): YES